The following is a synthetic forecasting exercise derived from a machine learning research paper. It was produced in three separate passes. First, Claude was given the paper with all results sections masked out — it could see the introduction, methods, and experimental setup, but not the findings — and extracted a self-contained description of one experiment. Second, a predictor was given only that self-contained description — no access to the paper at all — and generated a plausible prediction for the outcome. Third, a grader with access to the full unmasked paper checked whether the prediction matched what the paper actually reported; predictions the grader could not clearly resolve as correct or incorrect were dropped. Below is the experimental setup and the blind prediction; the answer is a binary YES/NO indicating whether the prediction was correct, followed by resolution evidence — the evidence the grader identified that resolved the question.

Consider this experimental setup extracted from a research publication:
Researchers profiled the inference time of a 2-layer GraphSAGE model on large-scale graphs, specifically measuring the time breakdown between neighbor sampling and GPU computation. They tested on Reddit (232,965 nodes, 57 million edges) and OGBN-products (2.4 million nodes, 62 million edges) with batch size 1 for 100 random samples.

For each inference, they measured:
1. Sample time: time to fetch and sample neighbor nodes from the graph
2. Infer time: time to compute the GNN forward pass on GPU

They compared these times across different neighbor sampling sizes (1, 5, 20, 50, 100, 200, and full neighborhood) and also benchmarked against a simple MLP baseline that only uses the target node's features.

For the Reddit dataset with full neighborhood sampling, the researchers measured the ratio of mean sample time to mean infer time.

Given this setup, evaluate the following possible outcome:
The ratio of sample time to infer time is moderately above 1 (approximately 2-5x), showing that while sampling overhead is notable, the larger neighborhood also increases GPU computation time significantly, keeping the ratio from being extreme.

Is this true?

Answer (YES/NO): NO